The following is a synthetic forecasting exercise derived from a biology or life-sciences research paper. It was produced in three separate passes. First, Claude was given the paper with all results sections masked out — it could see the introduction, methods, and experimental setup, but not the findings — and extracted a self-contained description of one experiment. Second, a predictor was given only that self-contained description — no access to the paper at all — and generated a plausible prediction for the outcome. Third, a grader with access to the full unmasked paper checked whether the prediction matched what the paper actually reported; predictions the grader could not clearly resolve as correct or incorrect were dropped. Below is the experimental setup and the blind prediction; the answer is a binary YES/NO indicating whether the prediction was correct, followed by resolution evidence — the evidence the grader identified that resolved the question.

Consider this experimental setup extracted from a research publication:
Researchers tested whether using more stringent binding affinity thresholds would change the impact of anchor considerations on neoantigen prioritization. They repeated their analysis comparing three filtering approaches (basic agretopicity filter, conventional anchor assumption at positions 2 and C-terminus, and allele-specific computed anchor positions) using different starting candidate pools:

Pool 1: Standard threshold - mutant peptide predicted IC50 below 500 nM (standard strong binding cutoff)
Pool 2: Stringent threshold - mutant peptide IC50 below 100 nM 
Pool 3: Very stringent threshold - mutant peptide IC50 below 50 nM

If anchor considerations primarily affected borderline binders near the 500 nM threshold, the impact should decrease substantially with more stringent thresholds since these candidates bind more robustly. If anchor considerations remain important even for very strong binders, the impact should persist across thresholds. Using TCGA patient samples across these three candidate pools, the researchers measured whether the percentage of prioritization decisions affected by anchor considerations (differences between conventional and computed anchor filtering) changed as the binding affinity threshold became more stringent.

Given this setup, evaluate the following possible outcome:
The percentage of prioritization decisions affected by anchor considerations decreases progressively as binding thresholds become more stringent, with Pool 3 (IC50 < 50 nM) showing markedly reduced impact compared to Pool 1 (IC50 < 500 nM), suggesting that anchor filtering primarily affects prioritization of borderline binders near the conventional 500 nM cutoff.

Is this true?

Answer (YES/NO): NO